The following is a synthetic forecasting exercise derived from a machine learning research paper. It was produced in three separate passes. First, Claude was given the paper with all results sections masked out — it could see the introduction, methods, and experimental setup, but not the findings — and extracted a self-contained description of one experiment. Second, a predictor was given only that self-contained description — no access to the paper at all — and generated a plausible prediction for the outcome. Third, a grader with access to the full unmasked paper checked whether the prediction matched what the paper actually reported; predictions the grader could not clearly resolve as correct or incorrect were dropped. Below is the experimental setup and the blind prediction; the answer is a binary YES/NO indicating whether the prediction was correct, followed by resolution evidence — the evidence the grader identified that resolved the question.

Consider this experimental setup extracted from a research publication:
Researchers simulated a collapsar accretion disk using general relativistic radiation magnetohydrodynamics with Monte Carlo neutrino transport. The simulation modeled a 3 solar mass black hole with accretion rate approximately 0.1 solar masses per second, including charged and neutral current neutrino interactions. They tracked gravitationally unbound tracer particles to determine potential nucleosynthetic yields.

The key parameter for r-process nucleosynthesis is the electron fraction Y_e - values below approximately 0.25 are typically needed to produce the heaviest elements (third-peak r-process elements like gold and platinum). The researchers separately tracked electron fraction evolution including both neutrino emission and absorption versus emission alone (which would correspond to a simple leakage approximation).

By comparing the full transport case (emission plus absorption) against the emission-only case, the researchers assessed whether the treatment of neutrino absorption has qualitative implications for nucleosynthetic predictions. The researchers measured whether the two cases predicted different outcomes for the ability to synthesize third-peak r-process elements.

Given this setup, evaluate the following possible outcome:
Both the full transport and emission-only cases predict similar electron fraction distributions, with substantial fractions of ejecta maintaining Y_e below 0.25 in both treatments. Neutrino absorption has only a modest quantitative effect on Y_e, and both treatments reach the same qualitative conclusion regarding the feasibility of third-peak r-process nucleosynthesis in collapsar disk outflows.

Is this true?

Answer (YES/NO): NO